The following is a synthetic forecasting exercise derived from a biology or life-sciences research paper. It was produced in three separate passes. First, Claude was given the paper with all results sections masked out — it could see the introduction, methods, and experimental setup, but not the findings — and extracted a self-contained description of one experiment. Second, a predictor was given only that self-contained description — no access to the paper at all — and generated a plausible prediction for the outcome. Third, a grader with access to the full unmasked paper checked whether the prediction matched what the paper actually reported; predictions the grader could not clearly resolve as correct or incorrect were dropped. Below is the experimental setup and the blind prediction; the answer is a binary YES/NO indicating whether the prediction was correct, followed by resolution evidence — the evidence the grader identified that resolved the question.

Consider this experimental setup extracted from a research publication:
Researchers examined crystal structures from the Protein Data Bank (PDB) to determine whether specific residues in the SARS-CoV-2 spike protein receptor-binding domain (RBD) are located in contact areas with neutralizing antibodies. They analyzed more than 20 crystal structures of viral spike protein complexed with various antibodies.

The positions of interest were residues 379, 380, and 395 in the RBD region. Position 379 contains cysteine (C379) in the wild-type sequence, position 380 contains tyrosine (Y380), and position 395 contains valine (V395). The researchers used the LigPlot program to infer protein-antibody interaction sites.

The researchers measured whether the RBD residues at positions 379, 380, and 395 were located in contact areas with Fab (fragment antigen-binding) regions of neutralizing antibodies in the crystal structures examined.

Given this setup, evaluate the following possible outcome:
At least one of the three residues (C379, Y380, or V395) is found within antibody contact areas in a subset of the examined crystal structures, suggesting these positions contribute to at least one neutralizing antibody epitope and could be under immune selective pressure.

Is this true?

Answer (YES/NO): YES